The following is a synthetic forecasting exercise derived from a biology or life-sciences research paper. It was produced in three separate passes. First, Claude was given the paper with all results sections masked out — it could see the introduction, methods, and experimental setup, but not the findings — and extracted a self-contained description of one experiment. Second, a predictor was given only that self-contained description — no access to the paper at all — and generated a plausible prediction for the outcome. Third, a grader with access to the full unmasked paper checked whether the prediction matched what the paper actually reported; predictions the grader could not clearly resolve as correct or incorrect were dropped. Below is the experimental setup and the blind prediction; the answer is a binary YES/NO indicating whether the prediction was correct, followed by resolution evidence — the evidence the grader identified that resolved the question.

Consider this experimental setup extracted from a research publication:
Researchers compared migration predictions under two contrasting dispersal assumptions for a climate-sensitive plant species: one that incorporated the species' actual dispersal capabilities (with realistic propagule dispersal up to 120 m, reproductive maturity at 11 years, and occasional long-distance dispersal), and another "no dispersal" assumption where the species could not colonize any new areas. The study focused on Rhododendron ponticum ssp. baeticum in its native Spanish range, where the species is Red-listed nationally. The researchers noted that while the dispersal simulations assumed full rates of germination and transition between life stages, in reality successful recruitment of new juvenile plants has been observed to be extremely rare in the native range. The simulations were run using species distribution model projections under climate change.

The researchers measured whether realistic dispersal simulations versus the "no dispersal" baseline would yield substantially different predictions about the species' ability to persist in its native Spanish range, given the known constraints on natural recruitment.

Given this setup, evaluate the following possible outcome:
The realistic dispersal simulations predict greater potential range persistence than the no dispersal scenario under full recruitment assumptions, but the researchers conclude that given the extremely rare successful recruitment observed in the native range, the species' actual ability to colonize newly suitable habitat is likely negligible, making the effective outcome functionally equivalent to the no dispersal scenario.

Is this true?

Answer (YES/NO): NO